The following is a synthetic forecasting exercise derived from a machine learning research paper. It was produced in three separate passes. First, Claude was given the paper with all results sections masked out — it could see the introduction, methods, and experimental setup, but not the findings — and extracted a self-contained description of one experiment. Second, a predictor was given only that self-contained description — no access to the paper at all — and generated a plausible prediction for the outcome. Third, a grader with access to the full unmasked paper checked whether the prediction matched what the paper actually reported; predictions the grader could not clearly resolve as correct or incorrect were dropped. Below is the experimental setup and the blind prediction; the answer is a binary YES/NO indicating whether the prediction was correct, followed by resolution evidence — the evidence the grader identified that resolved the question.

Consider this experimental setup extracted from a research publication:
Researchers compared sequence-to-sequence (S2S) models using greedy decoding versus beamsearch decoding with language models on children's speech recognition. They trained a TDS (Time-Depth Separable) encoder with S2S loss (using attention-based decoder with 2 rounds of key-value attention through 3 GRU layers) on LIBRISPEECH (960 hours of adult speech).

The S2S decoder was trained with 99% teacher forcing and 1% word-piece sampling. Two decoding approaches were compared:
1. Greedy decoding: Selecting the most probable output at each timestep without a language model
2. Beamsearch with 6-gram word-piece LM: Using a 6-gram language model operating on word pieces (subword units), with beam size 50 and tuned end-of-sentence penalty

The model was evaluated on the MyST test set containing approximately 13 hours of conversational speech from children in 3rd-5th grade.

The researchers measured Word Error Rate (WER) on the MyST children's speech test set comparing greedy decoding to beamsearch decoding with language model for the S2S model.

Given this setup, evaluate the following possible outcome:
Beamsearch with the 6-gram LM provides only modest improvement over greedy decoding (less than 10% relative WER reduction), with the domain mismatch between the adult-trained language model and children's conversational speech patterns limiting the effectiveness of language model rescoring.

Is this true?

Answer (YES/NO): NO